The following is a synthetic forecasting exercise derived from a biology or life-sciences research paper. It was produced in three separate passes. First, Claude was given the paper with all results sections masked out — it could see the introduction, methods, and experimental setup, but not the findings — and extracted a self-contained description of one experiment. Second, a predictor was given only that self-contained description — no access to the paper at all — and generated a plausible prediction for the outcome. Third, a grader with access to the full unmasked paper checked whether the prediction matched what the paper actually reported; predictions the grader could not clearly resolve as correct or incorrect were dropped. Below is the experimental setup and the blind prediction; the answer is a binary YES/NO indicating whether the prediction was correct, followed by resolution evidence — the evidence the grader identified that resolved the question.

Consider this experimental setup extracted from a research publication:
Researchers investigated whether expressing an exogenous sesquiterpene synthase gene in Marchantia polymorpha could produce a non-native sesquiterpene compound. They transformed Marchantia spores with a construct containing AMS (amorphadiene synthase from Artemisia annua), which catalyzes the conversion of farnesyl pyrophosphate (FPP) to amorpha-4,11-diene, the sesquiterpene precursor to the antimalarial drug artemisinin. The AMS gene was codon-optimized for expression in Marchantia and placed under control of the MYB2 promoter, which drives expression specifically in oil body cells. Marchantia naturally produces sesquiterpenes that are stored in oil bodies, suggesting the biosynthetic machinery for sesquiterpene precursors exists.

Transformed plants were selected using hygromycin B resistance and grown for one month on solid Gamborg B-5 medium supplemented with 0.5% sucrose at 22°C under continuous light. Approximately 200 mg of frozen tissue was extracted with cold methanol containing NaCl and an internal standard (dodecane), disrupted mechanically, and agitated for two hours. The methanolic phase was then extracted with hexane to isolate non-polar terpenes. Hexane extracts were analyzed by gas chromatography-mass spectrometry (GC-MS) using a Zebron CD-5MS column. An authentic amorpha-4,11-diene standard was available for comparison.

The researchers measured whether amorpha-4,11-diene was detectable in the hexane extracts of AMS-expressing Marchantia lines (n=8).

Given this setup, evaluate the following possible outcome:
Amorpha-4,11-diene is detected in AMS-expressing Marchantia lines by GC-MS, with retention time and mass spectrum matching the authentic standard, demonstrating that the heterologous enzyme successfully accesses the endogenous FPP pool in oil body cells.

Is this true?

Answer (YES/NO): NO